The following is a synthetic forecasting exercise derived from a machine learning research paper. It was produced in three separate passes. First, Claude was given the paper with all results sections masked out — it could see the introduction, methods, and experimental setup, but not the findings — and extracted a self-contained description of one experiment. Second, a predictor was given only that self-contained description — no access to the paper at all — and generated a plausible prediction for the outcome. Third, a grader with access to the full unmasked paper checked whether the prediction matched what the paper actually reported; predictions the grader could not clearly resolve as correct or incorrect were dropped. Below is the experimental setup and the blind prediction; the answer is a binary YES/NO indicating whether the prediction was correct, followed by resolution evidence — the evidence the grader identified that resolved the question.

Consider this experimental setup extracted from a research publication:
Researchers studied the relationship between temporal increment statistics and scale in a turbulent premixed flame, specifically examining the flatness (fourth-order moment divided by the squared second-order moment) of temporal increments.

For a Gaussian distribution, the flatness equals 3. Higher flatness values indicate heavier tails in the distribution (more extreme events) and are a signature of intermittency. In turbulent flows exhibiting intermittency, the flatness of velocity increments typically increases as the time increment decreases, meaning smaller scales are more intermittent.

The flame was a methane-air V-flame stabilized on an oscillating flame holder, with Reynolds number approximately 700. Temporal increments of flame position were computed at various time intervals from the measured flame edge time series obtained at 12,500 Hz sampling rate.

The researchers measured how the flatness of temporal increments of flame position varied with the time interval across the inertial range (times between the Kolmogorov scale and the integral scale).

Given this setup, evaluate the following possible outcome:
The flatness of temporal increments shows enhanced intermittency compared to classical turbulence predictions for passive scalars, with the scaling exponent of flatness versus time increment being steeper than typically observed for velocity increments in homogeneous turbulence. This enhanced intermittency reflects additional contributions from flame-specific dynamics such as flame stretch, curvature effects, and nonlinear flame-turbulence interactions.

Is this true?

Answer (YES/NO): NO